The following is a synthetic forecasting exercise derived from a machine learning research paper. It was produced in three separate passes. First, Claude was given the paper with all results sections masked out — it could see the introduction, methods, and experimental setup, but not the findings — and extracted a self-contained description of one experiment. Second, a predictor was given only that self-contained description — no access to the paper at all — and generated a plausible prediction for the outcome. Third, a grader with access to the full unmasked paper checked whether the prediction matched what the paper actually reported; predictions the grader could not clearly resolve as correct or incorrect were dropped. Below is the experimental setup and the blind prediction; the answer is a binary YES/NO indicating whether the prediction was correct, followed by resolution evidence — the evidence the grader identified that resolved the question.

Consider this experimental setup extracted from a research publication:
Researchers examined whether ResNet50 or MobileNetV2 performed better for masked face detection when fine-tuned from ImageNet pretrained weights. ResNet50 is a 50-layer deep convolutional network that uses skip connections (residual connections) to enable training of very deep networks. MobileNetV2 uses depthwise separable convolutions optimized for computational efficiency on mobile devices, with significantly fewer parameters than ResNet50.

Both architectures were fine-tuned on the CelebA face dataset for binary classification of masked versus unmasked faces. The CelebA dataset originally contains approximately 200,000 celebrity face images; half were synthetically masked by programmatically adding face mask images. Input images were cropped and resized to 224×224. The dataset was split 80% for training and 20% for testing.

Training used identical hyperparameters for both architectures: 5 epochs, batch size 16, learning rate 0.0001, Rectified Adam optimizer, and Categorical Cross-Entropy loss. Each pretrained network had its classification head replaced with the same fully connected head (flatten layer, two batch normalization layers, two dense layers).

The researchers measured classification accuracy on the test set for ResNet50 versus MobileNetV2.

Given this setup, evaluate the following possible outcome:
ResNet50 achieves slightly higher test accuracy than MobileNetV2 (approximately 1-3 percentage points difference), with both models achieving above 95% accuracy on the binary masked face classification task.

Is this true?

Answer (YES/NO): YES